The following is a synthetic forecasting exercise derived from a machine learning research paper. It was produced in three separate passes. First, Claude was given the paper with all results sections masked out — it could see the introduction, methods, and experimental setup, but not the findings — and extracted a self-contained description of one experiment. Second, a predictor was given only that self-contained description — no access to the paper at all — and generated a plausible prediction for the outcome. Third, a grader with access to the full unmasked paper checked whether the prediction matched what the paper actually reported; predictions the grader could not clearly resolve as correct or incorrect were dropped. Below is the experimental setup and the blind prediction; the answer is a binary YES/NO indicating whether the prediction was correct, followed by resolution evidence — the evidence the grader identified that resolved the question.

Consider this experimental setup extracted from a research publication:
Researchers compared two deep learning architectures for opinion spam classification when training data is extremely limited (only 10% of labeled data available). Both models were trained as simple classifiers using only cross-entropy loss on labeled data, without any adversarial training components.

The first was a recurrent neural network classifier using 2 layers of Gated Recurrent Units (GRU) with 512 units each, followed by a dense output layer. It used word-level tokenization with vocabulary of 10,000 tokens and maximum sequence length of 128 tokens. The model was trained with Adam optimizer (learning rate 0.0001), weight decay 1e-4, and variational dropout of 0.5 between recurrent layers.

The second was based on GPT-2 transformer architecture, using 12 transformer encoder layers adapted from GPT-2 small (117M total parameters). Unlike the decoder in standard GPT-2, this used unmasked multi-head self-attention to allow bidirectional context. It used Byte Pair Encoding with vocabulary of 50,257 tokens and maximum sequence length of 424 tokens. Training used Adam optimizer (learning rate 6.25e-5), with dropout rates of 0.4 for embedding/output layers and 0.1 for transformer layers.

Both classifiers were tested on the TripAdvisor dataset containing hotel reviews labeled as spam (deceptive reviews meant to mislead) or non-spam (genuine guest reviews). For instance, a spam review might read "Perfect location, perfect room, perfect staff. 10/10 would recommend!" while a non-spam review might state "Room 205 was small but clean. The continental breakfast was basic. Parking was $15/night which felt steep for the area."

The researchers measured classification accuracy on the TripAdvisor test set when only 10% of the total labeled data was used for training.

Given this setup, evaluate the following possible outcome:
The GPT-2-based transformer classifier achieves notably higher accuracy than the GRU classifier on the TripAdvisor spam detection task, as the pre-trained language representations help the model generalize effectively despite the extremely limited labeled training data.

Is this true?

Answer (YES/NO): NO